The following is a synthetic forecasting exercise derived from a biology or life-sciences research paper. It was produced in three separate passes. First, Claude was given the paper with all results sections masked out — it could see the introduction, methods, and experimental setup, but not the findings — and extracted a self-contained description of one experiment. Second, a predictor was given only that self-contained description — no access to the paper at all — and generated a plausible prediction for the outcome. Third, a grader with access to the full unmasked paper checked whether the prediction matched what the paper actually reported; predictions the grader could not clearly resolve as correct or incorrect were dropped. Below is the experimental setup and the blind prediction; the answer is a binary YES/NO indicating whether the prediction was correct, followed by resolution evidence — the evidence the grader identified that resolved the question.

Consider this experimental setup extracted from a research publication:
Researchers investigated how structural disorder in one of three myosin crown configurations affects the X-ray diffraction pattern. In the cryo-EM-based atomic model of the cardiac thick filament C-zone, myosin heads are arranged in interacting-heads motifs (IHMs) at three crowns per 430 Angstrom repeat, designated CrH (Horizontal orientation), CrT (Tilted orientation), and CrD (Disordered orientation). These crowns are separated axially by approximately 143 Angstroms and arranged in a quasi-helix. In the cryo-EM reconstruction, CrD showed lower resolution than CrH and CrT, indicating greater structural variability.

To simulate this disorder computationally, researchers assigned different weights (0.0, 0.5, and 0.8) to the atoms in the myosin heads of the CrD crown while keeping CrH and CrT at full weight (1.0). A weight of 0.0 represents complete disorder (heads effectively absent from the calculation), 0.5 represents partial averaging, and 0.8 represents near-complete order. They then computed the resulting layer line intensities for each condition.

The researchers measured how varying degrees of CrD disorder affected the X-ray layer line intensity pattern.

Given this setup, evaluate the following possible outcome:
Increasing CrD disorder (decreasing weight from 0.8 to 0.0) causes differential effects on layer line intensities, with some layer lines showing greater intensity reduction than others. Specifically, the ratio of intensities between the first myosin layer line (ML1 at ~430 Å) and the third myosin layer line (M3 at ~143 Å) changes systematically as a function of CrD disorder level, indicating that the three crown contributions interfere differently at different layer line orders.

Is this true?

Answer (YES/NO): NO